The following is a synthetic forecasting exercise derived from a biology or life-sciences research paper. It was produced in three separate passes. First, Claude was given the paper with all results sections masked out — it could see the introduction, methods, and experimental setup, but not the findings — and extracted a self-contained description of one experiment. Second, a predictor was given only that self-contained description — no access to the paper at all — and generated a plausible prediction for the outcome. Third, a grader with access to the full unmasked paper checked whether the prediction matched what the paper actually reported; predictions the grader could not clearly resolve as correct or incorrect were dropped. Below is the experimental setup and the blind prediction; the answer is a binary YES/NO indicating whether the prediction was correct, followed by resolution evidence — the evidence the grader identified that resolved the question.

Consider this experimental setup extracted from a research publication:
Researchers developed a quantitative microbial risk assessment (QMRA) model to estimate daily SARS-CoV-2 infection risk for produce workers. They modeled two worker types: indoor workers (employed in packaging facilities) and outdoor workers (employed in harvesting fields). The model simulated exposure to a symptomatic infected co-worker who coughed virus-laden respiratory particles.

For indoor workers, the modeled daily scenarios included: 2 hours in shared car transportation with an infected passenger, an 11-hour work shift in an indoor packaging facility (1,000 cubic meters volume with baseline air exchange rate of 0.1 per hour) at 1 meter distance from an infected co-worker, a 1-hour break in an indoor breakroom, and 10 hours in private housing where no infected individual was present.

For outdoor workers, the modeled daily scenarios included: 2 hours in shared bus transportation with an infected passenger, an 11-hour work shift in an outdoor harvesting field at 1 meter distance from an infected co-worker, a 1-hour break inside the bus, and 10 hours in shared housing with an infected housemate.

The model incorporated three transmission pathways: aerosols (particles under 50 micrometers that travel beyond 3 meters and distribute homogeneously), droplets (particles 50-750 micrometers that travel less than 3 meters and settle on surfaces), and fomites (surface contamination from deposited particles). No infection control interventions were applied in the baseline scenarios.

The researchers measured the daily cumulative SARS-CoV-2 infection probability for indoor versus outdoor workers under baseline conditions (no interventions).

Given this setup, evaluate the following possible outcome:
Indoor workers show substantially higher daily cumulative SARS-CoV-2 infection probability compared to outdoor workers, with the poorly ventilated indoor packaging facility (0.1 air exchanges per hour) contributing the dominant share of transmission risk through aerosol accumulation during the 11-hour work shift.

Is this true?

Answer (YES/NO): YES